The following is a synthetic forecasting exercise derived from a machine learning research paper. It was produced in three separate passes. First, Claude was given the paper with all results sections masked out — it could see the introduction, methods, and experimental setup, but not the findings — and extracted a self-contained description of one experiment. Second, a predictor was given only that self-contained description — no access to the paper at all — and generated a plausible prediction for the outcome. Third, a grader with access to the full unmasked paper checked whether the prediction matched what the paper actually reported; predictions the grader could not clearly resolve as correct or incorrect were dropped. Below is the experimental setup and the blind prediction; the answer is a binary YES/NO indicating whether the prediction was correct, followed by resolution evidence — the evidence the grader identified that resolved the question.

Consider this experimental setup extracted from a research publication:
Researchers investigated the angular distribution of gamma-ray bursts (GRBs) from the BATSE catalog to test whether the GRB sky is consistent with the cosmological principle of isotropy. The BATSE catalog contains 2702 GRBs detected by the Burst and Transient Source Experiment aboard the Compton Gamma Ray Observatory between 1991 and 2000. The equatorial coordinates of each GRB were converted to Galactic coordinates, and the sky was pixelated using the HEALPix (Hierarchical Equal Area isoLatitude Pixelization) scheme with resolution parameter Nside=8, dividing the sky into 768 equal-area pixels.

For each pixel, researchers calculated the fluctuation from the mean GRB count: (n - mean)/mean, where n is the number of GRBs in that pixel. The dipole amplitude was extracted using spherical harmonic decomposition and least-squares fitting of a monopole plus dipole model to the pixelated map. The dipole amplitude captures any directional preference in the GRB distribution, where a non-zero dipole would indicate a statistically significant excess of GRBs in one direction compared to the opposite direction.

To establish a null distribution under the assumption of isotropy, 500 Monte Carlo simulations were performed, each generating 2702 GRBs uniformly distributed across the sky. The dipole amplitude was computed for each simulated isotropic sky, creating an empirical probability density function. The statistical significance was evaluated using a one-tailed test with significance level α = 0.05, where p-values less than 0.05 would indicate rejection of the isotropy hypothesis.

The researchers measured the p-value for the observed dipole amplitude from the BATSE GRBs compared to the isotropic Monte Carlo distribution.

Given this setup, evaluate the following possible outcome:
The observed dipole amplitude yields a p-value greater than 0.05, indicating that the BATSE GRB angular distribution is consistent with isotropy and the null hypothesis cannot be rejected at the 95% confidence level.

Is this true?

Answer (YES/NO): YES